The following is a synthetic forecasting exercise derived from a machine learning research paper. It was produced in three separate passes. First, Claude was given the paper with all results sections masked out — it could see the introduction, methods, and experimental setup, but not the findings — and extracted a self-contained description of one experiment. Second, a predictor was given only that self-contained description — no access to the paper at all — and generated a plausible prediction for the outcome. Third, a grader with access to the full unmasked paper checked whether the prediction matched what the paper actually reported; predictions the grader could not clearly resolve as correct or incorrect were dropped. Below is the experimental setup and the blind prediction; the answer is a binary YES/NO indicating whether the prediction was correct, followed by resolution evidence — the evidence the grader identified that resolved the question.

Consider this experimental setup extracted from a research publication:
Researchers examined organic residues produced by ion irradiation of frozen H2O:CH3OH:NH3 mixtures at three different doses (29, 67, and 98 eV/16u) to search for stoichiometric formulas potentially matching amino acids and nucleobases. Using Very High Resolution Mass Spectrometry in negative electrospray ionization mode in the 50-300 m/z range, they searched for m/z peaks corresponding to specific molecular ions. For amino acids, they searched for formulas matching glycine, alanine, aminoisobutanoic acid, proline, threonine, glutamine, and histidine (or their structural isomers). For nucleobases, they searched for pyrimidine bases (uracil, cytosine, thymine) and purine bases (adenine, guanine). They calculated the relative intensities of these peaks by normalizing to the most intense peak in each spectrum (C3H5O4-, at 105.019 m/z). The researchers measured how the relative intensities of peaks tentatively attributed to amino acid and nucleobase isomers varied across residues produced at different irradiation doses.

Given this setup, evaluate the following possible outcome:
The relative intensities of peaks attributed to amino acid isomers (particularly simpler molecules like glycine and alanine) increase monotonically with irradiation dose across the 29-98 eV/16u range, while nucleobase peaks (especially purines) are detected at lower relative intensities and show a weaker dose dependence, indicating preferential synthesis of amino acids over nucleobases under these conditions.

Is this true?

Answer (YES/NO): NO